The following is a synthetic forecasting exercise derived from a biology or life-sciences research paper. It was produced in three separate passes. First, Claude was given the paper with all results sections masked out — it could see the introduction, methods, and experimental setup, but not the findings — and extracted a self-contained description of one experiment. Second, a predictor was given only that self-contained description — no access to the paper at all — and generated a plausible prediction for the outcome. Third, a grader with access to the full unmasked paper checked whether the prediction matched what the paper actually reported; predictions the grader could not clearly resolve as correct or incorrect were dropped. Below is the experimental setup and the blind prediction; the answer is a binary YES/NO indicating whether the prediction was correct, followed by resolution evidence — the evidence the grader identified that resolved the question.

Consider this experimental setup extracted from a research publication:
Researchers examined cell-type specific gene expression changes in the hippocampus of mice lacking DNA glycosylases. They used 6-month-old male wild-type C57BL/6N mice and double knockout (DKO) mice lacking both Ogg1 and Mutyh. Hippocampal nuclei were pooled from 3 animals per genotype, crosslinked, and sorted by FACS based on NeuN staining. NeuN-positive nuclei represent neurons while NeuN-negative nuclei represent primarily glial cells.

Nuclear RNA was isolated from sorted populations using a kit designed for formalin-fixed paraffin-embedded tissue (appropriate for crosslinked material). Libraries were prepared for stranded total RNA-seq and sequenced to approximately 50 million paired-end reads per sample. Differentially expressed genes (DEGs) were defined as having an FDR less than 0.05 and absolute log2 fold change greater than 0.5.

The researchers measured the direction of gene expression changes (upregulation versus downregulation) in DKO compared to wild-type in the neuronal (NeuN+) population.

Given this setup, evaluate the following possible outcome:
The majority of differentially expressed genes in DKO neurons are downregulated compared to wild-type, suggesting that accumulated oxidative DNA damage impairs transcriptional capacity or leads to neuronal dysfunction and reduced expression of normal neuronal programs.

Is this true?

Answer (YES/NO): YES